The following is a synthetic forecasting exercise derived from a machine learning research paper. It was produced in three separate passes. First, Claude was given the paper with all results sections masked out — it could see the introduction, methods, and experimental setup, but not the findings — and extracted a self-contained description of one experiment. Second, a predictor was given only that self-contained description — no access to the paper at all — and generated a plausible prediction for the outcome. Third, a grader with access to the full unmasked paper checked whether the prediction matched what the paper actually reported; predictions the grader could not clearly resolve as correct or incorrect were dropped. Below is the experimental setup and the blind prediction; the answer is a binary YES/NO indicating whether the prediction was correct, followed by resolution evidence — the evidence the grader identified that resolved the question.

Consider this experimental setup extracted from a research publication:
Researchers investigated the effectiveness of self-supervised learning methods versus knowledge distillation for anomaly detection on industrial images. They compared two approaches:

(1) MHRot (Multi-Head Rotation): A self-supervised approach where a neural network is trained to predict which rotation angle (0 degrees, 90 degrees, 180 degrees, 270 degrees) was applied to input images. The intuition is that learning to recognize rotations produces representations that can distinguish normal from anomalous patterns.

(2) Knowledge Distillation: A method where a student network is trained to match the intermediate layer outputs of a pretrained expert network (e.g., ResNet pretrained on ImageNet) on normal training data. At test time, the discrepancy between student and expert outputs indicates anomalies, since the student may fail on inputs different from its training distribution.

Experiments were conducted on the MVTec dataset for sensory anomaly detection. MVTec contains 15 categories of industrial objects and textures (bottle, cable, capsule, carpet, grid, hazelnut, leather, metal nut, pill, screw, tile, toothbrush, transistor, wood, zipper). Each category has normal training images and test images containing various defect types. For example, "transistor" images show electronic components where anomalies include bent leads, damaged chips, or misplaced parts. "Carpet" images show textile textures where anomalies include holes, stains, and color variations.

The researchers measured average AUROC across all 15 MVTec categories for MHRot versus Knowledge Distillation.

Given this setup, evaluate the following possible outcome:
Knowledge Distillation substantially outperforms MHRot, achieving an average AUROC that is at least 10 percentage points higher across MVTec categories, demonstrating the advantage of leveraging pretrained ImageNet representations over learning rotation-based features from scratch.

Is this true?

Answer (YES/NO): YES